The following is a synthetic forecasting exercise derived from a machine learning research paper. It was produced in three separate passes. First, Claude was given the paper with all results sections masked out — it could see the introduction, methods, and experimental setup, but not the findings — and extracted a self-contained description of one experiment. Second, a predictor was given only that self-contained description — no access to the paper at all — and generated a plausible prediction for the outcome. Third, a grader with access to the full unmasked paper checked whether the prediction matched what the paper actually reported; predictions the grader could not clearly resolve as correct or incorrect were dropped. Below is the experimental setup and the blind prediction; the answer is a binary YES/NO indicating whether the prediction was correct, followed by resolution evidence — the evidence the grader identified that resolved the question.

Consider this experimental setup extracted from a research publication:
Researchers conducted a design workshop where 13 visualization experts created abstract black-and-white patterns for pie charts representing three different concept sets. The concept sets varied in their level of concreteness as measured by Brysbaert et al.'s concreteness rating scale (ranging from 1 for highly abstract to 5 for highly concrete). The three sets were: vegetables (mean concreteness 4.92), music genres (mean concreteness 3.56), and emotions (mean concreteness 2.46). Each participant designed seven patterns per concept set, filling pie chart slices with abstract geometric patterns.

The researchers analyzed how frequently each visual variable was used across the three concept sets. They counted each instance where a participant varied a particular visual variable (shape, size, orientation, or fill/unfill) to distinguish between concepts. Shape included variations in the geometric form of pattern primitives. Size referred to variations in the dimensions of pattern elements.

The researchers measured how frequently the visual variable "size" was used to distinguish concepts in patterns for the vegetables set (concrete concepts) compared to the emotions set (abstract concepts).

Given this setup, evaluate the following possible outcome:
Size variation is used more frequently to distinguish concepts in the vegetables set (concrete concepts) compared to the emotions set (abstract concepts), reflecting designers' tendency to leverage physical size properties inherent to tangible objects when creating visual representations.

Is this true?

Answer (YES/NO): YES